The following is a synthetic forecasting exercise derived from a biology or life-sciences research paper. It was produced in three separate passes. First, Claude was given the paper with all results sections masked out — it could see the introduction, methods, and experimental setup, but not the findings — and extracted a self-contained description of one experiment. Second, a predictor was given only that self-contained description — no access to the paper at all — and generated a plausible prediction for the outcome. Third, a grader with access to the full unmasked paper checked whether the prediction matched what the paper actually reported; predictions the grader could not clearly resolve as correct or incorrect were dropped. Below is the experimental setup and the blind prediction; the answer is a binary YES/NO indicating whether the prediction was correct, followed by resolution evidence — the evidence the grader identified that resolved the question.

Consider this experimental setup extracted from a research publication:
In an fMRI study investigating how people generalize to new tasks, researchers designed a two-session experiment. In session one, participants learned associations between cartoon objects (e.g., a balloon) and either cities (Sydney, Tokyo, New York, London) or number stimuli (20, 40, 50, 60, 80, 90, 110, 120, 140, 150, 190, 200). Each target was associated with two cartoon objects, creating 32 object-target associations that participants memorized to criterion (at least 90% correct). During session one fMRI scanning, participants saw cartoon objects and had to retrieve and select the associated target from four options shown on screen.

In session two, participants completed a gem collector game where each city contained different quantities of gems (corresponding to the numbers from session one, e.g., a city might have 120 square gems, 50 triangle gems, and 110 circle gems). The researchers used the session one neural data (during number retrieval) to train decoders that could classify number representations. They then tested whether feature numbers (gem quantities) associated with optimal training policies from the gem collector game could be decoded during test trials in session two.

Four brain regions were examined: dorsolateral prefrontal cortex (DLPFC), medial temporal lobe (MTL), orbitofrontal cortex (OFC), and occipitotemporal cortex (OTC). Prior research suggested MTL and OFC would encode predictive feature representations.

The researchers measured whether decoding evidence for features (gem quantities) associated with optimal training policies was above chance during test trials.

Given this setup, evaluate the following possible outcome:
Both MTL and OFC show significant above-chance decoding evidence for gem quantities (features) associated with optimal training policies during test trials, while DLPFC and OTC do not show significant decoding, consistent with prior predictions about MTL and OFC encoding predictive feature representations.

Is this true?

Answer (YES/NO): NO